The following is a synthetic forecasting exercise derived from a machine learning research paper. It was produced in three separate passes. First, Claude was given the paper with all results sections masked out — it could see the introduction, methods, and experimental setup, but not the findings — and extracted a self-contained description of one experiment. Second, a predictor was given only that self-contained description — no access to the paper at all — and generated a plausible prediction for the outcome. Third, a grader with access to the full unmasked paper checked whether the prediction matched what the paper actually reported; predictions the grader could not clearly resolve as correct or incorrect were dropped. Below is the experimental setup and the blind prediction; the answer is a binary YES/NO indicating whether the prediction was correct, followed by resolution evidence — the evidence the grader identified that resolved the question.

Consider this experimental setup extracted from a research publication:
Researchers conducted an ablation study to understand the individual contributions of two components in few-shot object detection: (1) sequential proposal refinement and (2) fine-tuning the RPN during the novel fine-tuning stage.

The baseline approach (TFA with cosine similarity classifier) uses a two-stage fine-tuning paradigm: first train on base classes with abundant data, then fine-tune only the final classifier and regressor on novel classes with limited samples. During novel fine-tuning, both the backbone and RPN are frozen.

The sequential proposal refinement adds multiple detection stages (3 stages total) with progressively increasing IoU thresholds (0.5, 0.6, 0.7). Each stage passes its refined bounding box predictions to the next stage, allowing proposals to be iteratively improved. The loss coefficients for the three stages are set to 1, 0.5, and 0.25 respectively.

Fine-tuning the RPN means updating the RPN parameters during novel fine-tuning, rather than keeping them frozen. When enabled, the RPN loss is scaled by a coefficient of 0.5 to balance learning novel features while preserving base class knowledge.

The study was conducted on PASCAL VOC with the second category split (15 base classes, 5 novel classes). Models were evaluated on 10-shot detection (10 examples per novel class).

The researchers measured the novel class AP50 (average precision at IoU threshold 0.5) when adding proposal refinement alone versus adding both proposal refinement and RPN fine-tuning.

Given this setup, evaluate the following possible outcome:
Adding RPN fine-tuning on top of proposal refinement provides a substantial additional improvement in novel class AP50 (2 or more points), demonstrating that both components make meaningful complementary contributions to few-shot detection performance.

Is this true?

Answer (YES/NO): NO